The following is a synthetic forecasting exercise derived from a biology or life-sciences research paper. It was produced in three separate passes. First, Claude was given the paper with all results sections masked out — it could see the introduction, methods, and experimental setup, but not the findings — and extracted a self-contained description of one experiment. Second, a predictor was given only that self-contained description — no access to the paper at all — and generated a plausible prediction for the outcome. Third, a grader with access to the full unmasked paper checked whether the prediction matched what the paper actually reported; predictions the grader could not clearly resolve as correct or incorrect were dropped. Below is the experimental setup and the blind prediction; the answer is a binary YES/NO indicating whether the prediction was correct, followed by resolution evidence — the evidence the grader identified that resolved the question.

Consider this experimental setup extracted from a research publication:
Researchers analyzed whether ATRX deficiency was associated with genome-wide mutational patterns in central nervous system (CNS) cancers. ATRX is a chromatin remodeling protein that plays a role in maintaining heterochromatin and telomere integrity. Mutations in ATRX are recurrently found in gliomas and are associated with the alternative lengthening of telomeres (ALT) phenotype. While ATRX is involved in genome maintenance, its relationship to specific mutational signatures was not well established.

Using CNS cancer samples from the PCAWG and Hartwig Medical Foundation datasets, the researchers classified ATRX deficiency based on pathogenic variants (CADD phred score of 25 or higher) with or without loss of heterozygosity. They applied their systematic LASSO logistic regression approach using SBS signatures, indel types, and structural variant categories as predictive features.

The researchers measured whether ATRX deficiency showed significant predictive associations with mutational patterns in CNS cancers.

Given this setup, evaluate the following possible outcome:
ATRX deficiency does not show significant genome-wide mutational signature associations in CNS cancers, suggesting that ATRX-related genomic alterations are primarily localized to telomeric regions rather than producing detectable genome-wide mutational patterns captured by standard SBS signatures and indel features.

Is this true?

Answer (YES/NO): NO